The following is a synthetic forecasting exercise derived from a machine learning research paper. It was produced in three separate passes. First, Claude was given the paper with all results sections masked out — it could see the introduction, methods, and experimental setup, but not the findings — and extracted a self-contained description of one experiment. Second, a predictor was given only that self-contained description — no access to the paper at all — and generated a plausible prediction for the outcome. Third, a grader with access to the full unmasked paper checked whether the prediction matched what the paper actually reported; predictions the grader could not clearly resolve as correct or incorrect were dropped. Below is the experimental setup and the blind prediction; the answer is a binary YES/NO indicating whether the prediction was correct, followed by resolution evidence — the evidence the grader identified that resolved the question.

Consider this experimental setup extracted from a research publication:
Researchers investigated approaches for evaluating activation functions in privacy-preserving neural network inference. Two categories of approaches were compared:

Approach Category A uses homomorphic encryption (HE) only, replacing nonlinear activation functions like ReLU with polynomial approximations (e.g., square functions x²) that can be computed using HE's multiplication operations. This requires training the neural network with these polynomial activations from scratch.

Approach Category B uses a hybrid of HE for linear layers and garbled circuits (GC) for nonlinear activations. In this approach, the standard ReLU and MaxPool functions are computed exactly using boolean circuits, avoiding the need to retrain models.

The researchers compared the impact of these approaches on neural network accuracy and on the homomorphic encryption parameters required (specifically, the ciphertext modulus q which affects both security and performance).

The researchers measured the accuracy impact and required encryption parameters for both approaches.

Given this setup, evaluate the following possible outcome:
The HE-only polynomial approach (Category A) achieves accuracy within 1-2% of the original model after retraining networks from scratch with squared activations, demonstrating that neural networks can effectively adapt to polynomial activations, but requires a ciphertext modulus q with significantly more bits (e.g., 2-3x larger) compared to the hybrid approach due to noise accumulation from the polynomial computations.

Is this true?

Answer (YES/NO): NO